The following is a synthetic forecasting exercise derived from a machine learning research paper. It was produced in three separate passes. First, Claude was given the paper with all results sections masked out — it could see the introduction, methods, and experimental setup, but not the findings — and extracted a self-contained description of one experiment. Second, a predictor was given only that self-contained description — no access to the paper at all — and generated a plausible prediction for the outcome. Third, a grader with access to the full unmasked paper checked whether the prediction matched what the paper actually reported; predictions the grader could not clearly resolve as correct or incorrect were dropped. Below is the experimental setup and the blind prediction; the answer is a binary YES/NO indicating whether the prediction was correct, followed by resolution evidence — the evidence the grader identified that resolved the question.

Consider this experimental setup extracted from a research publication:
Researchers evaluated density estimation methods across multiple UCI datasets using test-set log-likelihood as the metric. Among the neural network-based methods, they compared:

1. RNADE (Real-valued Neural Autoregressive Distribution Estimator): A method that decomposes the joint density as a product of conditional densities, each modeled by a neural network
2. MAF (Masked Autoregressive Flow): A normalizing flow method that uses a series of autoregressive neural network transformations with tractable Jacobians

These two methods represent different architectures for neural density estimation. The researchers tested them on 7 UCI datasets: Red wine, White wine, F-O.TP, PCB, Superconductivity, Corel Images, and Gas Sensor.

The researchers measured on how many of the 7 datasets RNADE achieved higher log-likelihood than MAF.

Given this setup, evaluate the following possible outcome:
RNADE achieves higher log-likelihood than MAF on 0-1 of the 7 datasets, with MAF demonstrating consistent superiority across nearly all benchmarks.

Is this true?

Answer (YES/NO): NO